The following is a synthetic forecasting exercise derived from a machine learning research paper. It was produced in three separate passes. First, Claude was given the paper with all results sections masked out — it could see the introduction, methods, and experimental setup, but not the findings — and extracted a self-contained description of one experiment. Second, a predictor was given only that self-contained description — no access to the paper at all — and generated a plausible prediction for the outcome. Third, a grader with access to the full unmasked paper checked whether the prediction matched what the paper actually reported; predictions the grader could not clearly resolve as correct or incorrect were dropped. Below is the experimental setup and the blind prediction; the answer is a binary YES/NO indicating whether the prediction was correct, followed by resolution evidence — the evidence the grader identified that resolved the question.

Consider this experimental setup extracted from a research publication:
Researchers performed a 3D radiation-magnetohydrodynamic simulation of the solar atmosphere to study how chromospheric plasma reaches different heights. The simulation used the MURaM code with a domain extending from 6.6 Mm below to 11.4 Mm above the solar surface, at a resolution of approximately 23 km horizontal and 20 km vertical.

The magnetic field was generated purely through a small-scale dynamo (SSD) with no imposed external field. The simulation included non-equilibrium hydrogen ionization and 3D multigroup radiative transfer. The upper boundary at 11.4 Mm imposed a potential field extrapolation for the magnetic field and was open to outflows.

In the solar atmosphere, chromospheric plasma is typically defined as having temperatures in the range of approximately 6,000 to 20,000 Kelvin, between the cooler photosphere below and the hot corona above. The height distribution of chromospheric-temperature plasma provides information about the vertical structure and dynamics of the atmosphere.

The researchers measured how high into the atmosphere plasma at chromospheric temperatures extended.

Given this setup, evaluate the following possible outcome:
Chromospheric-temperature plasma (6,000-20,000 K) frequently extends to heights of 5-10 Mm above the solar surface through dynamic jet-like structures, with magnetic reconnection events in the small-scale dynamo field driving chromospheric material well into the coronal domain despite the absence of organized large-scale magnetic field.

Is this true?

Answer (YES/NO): NO